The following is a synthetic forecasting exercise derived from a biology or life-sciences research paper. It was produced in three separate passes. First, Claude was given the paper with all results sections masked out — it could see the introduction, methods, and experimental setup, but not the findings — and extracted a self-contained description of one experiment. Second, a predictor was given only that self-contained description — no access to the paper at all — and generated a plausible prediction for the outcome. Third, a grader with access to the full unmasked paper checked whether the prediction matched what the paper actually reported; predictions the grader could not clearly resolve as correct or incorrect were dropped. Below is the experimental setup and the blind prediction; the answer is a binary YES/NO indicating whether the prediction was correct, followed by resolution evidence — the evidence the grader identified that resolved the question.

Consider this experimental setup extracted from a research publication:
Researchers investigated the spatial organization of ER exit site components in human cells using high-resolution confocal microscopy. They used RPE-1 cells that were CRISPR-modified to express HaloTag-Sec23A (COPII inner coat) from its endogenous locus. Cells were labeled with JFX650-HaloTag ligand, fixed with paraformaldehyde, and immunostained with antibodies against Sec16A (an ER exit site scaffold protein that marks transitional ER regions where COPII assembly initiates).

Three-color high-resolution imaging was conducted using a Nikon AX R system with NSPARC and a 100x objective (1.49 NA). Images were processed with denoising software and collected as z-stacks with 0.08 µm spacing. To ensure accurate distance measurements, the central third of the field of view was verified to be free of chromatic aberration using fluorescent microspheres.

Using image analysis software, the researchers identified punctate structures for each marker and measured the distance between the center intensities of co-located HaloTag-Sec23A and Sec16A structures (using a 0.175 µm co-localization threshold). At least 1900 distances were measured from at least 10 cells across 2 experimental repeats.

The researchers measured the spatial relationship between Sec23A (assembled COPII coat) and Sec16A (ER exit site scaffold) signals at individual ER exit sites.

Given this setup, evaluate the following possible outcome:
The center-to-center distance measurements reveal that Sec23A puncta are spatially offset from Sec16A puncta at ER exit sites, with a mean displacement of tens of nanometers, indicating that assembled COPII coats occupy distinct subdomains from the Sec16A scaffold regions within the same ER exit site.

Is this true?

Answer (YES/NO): YES